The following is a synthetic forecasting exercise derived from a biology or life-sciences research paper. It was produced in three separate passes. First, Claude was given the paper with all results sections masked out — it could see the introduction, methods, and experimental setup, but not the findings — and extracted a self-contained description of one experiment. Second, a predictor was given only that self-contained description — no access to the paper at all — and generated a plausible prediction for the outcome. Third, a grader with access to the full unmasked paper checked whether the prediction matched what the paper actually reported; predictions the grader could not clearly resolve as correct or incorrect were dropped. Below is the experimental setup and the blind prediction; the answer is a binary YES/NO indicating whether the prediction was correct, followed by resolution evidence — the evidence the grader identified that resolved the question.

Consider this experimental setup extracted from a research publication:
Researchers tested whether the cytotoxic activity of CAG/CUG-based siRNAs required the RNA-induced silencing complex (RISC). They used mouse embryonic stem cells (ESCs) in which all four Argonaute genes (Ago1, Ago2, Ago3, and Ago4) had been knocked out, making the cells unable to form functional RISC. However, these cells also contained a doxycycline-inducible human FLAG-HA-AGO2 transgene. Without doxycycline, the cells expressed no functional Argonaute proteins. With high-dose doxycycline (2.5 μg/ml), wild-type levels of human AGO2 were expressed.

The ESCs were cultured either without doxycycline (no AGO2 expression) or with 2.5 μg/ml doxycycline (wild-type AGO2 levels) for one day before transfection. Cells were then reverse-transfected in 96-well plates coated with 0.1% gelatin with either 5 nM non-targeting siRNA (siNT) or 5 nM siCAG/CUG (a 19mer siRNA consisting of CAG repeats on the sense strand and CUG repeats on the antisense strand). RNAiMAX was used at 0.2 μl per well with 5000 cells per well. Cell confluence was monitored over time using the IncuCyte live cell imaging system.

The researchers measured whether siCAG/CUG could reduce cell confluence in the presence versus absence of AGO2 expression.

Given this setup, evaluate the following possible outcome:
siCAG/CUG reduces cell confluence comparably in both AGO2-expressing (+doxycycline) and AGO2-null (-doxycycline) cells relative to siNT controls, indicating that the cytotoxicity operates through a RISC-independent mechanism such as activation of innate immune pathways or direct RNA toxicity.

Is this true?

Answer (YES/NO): NO